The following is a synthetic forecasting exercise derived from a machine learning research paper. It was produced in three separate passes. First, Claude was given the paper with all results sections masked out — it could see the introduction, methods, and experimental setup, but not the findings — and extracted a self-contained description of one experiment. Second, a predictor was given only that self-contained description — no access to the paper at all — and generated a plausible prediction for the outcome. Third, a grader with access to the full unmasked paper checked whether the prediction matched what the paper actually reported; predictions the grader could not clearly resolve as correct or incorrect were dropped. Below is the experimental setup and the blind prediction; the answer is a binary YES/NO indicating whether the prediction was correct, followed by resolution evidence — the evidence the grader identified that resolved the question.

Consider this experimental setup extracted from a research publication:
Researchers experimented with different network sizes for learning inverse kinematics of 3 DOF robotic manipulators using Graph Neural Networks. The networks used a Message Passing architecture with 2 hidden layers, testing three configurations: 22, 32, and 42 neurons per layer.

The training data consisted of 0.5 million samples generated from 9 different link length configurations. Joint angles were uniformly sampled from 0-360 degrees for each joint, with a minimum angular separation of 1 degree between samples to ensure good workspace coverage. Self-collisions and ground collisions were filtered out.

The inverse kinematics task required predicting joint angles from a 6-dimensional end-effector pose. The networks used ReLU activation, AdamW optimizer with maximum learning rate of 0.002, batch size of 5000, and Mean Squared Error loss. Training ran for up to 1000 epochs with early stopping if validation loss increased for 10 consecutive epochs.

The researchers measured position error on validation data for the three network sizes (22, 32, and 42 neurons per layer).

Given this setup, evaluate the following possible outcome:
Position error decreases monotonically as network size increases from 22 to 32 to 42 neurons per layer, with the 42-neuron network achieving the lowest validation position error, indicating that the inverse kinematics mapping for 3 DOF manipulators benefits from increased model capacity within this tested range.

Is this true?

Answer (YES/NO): YES